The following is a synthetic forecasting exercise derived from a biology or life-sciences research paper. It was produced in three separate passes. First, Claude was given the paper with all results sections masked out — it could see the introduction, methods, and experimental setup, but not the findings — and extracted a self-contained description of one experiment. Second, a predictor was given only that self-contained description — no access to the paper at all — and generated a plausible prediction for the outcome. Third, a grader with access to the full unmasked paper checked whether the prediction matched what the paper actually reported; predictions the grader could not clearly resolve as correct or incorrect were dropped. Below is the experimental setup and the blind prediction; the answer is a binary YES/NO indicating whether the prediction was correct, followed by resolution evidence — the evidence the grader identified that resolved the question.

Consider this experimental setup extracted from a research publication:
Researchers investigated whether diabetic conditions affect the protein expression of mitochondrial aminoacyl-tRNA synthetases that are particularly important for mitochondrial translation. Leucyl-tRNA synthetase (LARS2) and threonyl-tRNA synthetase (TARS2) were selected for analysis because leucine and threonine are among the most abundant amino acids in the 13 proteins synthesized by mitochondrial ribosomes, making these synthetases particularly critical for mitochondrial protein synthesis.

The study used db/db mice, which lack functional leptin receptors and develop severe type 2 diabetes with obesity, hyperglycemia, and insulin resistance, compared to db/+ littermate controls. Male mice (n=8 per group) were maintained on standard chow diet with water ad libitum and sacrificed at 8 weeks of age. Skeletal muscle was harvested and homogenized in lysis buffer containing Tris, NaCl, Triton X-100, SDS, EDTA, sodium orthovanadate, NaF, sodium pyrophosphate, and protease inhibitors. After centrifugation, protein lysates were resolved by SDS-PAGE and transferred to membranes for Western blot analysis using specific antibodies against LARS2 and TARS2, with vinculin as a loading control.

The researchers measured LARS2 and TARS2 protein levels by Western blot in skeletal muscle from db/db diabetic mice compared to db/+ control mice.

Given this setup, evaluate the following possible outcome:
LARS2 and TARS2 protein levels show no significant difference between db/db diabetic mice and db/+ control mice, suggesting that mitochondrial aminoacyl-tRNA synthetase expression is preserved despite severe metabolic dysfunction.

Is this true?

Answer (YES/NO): NO